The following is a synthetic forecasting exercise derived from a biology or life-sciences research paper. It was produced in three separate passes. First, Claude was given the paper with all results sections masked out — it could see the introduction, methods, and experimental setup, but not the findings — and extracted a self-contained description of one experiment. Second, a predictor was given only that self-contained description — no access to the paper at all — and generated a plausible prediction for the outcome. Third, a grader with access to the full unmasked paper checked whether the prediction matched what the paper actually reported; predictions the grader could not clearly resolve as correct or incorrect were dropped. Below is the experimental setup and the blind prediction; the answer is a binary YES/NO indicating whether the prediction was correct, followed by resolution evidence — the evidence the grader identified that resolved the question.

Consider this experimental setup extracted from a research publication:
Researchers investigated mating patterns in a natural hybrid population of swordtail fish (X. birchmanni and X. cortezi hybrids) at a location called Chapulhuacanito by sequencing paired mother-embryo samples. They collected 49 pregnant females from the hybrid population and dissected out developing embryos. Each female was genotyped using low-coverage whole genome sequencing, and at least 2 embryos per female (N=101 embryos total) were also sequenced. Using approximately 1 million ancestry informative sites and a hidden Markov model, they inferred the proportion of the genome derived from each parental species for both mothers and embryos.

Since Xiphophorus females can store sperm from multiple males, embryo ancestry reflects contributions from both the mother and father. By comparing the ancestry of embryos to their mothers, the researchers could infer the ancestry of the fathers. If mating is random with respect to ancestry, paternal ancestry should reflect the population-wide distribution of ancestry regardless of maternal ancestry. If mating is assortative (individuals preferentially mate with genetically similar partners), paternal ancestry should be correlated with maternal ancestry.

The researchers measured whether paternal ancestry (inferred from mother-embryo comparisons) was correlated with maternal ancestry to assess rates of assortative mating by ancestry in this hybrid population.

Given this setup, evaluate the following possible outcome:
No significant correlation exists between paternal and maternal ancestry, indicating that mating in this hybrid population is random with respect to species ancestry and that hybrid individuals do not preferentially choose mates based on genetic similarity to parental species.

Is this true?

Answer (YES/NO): NO